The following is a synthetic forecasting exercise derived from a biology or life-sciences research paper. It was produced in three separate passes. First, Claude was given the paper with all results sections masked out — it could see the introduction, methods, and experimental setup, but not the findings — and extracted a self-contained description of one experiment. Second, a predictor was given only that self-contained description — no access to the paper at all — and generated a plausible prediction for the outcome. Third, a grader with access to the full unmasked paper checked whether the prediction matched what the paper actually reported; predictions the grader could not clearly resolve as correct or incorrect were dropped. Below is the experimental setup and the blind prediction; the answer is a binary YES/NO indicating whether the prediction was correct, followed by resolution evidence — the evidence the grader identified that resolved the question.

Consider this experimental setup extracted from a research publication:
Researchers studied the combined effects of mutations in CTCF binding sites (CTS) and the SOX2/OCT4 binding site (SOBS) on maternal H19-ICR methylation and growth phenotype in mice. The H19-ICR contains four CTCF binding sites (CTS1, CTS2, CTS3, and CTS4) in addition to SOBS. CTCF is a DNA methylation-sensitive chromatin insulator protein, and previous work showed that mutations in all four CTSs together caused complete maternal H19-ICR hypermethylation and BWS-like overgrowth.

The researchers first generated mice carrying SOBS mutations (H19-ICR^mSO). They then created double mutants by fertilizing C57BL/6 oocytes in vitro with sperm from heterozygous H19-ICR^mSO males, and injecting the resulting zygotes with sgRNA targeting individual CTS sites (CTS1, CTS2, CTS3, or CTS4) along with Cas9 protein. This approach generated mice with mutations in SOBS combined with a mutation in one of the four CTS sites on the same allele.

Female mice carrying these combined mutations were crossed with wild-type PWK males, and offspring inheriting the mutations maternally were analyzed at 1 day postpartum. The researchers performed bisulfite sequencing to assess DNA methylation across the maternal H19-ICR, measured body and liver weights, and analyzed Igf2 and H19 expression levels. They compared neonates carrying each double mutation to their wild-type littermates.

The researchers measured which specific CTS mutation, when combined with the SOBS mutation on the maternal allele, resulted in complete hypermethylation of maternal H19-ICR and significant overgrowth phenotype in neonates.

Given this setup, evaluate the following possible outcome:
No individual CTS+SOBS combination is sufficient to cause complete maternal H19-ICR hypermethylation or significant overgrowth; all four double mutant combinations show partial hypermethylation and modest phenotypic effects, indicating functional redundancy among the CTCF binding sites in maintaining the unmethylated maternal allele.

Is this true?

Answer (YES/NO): NO